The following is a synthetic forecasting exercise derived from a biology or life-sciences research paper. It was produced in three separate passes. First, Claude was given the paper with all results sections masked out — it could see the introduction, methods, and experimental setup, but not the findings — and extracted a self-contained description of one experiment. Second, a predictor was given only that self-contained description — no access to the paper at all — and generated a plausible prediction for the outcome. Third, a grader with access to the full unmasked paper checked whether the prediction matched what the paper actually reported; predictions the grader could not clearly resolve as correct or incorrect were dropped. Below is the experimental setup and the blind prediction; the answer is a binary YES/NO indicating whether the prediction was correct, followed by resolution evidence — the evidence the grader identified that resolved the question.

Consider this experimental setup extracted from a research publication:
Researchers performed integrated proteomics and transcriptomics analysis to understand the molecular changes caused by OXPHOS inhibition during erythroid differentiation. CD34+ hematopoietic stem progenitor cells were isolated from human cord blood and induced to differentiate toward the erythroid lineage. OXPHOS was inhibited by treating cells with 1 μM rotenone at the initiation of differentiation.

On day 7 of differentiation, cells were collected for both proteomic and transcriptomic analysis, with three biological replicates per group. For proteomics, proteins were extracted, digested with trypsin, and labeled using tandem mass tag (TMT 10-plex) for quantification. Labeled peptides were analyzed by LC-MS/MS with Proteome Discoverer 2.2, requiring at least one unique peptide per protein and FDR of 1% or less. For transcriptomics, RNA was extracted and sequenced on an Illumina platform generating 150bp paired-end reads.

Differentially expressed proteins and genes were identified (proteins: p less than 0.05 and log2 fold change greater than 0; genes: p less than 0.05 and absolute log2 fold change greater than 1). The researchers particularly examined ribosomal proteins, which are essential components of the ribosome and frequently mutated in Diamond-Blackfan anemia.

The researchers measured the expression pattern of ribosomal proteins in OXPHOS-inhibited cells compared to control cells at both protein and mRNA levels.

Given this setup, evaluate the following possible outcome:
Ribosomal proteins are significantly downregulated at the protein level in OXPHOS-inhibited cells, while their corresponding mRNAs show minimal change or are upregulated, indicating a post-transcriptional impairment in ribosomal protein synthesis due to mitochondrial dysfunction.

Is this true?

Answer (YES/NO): NO